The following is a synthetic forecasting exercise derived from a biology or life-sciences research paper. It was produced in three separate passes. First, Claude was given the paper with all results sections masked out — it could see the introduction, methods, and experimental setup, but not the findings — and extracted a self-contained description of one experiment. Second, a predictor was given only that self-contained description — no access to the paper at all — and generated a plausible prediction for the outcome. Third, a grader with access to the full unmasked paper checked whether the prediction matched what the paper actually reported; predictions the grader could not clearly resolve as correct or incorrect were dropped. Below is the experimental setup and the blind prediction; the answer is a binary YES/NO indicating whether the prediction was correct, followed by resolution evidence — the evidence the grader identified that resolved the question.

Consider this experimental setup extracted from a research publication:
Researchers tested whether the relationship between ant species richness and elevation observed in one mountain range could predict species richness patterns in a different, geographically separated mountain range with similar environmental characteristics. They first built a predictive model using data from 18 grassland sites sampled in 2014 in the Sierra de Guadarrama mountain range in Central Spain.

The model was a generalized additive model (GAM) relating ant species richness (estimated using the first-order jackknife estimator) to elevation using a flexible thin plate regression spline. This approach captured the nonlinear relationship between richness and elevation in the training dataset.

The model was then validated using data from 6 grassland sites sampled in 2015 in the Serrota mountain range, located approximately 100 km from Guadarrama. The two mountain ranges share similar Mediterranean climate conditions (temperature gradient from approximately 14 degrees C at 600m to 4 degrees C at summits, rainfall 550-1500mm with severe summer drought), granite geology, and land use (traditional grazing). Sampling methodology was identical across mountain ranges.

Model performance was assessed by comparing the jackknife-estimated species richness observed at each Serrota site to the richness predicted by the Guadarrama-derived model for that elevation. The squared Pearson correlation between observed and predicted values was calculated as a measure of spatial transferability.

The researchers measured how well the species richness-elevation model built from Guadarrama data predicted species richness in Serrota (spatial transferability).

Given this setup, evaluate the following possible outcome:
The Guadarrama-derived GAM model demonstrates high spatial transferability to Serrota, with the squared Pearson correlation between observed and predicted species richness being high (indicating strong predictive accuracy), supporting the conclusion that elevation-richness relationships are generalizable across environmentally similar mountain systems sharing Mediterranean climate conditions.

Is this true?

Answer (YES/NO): YES